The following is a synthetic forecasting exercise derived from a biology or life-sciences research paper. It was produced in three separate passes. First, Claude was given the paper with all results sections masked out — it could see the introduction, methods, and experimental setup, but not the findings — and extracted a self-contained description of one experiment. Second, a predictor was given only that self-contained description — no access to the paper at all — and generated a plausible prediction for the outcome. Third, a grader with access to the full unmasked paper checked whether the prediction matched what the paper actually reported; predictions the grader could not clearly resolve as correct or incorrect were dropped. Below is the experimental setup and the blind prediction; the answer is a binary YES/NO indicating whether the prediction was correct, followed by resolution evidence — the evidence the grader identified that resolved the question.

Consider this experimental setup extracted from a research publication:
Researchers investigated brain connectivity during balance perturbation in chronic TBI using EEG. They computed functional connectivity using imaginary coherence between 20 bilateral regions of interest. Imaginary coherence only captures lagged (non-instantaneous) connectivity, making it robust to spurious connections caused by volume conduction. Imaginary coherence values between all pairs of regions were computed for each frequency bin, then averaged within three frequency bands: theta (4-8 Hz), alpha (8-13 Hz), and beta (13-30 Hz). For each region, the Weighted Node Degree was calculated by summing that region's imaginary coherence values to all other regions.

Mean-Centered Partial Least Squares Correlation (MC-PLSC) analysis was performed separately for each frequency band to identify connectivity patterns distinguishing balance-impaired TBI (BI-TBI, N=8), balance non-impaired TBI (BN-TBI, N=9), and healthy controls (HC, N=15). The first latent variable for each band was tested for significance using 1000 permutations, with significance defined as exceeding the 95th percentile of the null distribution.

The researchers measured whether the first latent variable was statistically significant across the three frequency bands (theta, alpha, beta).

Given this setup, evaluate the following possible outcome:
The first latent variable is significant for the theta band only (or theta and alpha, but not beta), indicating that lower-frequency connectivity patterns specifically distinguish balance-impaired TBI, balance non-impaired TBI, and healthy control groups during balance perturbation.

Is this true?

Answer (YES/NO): YES